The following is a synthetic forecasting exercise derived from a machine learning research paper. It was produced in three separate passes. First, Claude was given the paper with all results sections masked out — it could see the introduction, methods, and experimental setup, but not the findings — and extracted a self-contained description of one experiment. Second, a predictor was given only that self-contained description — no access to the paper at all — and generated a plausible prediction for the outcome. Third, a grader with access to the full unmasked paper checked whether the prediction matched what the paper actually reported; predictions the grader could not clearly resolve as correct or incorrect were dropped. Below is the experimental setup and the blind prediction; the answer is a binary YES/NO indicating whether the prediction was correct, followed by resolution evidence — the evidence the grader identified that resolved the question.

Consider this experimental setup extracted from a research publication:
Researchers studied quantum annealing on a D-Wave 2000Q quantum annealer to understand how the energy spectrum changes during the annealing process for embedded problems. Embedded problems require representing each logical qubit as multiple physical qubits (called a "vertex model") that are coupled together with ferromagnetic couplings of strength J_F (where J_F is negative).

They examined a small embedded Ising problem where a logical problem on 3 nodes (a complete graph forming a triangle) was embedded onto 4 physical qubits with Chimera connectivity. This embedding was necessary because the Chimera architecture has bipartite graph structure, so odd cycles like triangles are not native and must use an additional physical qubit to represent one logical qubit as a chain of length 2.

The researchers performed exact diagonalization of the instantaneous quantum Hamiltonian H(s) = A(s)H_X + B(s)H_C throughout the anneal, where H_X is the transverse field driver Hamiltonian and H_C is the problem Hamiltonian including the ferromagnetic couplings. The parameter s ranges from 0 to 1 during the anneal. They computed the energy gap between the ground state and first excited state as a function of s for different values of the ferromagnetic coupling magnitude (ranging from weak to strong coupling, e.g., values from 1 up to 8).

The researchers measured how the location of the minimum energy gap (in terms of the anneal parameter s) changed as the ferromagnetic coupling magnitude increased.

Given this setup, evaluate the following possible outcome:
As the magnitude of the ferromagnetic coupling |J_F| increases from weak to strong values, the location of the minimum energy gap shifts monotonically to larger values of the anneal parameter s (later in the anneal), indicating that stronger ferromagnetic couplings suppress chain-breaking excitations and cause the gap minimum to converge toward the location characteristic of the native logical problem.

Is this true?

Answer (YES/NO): NO